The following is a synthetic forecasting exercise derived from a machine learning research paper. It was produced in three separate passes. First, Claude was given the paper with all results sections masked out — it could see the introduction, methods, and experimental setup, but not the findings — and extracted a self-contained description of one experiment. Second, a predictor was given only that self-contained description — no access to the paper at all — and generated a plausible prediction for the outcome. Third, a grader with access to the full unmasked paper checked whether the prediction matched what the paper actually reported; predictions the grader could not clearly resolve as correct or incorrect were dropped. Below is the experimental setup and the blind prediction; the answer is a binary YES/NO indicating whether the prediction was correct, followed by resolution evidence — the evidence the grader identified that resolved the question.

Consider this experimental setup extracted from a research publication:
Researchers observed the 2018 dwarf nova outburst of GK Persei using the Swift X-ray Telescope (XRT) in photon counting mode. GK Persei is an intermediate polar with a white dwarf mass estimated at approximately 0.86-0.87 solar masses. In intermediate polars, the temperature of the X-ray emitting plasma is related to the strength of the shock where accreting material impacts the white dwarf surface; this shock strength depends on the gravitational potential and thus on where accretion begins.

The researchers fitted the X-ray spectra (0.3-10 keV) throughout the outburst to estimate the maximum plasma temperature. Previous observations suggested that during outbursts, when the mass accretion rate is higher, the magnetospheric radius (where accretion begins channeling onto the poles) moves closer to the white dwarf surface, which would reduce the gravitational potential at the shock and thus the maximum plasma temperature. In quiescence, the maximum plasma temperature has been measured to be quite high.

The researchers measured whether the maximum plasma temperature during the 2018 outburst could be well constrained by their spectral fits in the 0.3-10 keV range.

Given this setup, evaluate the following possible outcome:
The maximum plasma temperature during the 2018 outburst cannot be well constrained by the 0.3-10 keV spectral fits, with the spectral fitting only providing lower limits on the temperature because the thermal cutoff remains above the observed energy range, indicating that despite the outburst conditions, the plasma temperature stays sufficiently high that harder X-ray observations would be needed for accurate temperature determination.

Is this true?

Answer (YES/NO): YES